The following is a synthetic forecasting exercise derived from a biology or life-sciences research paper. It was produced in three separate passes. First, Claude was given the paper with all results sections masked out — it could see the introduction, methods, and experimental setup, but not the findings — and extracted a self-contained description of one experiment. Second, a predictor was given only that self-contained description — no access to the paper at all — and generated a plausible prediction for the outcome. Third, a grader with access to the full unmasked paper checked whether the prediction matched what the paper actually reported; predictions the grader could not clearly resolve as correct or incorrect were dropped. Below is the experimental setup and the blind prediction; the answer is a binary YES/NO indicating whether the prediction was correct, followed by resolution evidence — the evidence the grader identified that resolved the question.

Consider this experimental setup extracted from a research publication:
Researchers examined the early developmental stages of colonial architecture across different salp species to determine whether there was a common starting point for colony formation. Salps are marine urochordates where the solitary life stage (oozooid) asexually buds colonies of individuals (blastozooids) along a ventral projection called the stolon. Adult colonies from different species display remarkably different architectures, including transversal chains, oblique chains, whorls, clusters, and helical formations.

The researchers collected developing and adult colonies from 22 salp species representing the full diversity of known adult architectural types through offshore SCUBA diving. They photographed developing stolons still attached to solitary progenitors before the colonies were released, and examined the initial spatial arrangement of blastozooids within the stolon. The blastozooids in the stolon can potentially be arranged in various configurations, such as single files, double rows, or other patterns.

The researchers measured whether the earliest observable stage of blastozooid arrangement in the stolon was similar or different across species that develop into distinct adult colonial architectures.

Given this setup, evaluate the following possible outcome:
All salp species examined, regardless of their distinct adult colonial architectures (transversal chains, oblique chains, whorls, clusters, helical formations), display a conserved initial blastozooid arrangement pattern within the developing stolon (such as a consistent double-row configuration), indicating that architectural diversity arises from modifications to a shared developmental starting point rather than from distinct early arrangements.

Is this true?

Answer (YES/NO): YES